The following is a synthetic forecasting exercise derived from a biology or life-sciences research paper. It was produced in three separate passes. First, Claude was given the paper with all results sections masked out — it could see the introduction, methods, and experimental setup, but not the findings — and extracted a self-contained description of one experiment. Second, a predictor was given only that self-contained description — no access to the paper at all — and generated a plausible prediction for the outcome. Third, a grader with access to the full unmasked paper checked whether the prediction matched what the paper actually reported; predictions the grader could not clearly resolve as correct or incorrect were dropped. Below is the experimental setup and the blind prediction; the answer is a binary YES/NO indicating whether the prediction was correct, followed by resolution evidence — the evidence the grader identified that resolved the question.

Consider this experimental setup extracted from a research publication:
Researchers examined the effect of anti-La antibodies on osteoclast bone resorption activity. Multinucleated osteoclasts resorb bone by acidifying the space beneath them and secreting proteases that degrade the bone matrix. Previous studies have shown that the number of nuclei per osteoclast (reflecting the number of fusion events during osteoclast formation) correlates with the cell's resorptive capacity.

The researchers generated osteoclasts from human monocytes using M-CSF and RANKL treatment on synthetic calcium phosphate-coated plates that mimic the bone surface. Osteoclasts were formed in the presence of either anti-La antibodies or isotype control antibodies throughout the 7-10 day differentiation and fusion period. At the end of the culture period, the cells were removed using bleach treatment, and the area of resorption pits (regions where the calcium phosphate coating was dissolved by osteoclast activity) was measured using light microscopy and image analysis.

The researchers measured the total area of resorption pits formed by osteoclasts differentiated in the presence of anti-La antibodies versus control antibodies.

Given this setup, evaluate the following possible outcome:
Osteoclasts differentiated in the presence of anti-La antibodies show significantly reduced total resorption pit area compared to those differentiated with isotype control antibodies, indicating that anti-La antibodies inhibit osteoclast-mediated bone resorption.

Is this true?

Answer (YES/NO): YES